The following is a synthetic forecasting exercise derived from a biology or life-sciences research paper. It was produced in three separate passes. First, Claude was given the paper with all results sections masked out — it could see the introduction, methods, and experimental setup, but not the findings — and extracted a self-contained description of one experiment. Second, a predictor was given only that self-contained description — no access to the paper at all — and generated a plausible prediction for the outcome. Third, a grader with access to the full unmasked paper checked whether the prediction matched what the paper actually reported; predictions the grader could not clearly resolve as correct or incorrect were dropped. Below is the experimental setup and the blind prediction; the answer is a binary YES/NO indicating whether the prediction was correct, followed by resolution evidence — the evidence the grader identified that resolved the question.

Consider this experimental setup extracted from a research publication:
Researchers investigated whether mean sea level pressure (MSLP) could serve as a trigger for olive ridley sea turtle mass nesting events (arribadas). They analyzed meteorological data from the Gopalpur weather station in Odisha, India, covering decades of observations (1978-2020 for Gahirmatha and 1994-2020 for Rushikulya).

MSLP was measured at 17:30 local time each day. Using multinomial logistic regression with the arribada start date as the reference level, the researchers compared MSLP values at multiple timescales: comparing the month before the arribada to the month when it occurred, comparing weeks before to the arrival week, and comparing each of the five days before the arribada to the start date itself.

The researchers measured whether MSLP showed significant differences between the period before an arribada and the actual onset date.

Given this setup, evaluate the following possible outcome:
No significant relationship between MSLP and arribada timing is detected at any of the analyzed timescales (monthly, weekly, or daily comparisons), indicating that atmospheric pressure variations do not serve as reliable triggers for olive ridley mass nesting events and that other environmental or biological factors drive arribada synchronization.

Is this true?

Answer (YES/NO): NO